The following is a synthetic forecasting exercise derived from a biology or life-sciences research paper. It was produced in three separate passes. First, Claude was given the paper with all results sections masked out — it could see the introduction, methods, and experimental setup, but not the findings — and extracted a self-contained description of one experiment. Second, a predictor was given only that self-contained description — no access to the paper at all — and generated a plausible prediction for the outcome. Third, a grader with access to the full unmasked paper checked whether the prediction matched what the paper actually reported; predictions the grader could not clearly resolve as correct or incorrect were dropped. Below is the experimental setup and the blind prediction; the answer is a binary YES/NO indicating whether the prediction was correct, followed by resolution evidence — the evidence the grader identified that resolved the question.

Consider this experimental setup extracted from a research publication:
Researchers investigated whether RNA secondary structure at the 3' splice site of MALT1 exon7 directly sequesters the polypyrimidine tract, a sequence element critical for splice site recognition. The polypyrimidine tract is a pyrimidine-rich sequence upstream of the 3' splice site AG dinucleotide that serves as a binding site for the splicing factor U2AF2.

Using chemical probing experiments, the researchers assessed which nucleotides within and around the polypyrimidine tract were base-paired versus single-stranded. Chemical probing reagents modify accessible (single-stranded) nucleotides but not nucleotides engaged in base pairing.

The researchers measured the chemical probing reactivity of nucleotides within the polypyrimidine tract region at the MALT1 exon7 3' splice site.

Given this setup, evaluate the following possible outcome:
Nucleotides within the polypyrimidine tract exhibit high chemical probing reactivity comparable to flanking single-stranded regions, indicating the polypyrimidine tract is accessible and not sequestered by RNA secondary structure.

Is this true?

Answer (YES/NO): NO